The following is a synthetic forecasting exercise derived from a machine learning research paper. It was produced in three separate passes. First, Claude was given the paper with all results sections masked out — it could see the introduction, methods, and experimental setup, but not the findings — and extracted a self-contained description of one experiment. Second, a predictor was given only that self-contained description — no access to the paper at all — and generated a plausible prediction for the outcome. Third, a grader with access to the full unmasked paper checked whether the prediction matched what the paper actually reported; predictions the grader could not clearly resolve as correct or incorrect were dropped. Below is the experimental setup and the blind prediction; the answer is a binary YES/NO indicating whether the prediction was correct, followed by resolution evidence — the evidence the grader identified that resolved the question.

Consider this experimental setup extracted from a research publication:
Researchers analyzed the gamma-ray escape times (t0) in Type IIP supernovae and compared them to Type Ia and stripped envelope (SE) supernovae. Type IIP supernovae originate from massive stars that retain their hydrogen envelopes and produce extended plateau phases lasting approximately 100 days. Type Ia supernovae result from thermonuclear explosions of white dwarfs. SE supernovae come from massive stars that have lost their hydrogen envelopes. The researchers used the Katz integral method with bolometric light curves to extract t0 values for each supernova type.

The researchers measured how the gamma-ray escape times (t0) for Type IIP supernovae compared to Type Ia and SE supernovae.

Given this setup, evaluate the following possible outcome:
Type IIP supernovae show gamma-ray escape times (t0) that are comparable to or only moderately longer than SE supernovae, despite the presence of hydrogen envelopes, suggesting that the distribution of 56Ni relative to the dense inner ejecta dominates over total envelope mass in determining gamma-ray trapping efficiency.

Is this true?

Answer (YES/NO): NO